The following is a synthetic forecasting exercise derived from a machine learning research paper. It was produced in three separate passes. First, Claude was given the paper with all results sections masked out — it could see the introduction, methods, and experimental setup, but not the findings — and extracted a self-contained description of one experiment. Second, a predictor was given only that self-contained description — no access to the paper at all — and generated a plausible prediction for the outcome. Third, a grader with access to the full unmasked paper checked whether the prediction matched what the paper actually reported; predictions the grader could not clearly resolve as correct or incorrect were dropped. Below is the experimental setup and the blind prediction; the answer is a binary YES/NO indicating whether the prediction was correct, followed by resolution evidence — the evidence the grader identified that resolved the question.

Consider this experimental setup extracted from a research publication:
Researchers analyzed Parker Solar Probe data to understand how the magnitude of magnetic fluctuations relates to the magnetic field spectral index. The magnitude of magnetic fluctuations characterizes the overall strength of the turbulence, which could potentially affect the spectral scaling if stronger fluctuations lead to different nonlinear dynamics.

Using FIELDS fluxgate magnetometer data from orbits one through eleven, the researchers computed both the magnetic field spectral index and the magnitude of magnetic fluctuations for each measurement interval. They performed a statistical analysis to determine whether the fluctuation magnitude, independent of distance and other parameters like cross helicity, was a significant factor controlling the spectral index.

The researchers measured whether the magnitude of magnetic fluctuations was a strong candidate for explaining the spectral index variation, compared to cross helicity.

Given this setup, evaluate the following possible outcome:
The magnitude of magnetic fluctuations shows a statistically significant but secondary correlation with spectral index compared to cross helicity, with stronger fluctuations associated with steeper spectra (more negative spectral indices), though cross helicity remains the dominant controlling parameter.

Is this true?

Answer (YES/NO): NO